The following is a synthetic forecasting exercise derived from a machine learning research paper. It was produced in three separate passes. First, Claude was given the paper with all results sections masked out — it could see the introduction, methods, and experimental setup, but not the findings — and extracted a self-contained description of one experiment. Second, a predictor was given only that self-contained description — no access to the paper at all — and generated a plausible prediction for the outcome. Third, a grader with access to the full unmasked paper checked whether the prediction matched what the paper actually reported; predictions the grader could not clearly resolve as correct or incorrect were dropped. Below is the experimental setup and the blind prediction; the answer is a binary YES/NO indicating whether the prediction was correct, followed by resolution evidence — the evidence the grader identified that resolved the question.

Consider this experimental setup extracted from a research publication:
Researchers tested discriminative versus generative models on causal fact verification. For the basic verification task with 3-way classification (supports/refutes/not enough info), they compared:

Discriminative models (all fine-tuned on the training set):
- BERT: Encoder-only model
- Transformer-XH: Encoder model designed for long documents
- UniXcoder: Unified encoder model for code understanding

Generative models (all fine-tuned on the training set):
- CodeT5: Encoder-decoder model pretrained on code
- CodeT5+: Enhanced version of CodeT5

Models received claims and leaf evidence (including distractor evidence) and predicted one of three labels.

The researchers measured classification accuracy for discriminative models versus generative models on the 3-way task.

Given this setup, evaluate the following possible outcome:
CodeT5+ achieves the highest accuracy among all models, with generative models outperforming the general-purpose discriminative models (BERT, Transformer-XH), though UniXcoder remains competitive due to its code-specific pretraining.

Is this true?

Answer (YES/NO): NO